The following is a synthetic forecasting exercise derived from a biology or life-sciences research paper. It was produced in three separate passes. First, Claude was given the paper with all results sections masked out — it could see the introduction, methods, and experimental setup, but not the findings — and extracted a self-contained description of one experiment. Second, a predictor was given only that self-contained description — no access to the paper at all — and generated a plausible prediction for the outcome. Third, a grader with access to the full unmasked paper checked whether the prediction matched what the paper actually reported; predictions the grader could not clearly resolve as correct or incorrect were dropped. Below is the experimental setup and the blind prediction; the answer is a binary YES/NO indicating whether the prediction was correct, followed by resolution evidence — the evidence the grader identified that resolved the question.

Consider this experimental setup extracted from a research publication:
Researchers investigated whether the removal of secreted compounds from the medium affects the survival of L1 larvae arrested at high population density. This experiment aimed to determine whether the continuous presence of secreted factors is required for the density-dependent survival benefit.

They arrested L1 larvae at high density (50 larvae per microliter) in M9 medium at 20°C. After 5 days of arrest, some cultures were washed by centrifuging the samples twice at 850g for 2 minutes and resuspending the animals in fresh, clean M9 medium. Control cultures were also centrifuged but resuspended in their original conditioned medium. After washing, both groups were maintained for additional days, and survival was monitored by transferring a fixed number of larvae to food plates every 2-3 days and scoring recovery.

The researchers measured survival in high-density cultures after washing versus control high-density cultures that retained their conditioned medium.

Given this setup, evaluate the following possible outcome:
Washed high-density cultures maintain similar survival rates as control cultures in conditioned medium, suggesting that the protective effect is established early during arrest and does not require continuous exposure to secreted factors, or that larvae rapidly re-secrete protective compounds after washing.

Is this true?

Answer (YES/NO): YES